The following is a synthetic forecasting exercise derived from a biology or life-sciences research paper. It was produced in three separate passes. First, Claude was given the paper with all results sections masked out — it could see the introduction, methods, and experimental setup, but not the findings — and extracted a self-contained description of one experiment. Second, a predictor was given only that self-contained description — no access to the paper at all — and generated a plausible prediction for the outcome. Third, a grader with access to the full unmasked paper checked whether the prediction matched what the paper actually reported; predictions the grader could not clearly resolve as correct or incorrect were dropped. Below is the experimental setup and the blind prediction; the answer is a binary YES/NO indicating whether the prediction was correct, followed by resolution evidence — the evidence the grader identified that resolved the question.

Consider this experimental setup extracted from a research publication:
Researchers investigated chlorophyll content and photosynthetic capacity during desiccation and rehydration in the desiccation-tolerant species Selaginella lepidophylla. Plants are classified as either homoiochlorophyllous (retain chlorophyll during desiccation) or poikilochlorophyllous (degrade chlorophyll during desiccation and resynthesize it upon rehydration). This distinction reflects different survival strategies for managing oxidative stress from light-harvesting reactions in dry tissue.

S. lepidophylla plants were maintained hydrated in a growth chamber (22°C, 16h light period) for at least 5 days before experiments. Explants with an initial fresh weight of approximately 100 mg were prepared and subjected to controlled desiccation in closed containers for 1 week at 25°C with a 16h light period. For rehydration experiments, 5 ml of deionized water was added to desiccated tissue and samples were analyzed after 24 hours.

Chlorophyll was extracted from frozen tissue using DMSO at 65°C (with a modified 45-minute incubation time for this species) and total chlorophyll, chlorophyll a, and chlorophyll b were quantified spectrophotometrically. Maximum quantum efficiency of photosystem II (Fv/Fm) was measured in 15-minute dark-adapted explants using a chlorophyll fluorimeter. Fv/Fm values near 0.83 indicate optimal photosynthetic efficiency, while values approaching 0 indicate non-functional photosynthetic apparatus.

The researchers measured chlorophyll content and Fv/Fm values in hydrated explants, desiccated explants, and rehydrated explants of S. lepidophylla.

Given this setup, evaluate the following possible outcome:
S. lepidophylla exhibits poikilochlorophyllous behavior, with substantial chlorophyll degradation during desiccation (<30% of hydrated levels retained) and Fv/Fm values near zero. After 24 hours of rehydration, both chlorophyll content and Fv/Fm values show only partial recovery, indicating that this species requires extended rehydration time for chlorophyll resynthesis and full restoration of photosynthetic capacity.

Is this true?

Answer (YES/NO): NO